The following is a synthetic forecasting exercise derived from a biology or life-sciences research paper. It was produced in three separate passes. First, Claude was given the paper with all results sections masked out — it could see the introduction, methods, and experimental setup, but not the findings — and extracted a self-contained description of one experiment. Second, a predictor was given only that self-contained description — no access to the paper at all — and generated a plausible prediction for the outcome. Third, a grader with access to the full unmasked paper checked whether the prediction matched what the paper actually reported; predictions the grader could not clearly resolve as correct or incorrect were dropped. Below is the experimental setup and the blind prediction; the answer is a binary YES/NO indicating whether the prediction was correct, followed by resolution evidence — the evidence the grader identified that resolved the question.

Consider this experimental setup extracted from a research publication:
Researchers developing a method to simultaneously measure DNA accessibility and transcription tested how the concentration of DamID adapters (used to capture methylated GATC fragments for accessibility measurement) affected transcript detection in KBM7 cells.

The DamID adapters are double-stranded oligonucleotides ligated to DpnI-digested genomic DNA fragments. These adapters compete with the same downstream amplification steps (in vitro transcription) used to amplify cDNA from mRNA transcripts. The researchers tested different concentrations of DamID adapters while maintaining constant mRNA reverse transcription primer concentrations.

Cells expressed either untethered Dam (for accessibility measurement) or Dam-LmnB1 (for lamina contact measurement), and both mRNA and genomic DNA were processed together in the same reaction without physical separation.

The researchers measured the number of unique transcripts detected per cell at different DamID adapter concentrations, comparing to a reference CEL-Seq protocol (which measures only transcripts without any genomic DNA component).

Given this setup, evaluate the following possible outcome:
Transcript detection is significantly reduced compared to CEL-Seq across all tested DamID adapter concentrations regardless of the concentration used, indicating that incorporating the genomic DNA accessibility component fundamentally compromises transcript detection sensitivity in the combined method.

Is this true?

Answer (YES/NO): NO